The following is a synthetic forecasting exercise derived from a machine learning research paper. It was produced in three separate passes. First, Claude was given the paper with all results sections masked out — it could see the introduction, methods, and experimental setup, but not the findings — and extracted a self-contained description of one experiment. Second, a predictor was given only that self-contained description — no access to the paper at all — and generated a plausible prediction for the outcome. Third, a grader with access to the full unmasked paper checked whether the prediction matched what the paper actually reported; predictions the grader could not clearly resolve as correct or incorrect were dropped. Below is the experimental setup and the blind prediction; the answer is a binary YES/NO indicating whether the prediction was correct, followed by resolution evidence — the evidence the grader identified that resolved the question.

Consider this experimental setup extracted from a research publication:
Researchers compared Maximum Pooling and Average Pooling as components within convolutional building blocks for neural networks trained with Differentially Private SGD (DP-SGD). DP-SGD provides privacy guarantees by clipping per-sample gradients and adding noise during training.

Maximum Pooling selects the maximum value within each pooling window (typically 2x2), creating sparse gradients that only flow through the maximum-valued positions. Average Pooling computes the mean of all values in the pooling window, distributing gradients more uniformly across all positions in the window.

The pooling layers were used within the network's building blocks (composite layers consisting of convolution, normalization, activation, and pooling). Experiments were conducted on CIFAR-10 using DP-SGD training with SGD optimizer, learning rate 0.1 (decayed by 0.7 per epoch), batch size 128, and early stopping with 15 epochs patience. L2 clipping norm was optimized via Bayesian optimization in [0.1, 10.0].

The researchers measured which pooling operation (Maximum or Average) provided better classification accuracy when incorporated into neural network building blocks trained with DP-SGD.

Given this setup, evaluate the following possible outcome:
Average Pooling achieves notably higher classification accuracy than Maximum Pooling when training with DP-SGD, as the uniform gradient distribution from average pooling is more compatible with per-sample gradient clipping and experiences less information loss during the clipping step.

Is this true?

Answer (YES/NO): NO